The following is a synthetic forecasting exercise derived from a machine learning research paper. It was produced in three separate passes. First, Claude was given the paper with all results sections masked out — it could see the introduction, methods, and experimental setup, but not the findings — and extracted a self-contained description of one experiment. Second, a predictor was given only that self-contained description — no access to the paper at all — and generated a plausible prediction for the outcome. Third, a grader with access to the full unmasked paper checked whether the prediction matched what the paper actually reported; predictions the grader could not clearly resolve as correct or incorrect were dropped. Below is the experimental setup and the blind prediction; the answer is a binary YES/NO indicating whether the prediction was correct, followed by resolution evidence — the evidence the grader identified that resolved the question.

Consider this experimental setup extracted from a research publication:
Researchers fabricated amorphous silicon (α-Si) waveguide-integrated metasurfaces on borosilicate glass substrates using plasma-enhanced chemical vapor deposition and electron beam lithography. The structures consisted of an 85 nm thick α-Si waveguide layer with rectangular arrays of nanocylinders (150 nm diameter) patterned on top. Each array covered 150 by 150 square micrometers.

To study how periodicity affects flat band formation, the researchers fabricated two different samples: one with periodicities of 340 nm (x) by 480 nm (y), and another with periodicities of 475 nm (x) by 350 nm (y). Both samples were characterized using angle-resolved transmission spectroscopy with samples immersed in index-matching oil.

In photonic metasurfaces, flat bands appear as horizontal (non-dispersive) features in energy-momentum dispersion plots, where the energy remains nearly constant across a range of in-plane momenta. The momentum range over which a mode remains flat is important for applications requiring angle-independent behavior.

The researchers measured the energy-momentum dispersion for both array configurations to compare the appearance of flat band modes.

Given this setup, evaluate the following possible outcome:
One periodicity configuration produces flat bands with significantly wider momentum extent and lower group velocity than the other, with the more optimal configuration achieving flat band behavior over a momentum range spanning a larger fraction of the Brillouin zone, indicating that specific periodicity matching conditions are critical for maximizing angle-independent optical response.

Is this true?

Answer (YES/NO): YES